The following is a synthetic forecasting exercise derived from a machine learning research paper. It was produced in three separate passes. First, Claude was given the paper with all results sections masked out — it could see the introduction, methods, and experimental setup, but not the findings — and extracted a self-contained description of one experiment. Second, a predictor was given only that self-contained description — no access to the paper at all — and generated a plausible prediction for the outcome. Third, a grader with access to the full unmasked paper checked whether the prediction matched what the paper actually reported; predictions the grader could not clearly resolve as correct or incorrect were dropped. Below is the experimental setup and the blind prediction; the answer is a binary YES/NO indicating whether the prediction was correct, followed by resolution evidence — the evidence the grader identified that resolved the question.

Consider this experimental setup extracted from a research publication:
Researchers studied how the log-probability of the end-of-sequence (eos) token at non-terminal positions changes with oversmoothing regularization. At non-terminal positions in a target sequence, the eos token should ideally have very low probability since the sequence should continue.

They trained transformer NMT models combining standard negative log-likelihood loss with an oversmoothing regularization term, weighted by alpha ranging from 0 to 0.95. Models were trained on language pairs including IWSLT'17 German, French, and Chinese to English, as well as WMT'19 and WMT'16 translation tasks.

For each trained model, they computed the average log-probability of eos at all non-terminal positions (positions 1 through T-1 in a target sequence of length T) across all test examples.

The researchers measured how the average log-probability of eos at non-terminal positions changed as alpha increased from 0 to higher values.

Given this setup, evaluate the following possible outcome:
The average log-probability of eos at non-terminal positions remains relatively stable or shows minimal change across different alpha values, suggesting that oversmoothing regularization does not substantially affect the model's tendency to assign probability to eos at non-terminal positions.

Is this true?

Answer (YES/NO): NO